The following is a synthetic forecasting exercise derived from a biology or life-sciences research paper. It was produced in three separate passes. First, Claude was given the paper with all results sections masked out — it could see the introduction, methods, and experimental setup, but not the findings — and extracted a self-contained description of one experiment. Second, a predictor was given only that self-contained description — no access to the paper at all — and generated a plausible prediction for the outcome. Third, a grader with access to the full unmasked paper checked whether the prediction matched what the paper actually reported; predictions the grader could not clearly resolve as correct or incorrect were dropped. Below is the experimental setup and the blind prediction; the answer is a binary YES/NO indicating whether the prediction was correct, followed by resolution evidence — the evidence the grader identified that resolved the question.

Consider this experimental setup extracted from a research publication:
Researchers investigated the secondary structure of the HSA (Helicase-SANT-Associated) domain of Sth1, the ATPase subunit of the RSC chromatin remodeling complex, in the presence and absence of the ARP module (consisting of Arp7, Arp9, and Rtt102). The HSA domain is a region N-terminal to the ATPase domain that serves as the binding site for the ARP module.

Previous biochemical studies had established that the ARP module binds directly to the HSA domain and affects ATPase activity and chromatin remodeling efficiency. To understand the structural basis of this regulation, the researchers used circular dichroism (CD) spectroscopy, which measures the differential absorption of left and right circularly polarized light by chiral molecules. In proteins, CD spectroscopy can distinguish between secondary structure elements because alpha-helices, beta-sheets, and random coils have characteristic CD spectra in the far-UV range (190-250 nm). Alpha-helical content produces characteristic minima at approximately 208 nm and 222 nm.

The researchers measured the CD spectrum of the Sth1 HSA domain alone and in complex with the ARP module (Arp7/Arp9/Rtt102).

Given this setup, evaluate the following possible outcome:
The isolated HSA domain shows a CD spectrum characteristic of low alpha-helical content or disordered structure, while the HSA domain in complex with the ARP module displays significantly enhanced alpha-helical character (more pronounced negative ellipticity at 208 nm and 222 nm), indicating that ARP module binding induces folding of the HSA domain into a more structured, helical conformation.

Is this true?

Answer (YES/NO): YES